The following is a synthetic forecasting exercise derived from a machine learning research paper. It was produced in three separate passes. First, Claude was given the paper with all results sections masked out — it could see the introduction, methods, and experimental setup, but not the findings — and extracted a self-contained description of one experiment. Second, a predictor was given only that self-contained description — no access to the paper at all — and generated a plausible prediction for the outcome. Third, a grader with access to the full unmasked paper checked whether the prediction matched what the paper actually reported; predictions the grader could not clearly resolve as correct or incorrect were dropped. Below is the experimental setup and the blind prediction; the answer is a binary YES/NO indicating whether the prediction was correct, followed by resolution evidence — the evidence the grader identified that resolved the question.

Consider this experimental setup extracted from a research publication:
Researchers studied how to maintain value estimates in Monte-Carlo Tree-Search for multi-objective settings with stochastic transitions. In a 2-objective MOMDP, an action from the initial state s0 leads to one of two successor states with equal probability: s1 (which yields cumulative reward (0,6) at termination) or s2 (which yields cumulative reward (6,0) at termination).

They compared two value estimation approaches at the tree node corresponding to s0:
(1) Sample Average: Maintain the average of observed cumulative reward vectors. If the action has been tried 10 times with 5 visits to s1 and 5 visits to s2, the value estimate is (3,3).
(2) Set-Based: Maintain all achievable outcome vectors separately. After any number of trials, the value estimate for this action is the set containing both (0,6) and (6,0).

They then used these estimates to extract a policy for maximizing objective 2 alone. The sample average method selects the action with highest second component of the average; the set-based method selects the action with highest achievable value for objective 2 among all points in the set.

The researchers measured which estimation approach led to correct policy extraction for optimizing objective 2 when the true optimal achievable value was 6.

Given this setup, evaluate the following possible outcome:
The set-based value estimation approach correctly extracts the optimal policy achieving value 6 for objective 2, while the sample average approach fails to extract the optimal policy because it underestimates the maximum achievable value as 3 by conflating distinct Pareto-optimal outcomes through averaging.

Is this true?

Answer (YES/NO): YES